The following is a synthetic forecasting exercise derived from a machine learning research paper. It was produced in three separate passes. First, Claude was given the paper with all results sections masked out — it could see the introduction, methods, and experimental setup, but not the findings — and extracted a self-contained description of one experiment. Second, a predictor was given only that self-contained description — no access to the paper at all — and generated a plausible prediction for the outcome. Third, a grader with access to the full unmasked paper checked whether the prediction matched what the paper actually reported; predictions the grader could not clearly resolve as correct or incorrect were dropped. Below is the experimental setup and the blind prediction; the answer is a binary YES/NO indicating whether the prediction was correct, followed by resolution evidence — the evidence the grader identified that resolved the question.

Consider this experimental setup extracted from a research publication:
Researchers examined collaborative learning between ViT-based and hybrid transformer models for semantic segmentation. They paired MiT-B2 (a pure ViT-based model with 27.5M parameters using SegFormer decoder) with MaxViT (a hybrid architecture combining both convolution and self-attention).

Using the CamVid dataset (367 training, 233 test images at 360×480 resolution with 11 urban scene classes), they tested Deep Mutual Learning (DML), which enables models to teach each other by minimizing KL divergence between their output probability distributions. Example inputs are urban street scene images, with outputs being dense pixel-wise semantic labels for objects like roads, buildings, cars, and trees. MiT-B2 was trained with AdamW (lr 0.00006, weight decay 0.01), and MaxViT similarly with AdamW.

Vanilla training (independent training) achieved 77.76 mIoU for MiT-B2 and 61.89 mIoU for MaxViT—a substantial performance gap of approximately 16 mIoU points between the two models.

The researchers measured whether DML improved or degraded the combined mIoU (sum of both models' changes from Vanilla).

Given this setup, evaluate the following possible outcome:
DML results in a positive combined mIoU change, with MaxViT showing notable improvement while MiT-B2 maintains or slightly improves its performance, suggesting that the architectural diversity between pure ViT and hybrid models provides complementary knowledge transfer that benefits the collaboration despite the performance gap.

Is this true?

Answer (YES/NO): NO